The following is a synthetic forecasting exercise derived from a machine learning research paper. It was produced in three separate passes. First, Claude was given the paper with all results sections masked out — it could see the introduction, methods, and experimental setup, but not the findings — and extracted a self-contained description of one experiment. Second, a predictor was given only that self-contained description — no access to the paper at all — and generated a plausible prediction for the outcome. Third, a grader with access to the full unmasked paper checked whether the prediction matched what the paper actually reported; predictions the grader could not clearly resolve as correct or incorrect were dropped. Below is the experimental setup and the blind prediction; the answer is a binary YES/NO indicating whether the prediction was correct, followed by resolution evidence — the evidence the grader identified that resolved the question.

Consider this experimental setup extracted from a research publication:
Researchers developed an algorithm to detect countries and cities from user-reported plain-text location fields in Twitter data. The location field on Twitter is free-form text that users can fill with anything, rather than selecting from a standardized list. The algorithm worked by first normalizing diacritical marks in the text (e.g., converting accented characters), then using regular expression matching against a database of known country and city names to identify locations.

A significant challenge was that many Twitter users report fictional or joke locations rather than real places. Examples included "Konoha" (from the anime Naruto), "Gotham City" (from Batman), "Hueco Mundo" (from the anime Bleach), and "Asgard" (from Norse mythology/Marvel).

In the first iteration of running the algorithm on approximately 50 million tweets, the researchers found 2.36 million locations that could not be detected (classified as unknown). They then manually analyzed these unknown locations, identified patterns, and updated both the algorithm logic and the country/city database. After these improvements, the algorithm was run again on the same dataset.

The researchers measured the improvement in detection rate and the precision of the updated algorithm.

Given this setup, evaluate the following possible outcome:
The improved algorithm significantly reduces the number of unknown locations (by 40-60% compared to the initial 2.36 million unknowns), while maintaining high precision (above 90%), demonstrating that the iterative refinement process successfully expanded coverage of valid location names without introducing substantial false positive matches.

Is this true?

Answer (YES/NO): NO